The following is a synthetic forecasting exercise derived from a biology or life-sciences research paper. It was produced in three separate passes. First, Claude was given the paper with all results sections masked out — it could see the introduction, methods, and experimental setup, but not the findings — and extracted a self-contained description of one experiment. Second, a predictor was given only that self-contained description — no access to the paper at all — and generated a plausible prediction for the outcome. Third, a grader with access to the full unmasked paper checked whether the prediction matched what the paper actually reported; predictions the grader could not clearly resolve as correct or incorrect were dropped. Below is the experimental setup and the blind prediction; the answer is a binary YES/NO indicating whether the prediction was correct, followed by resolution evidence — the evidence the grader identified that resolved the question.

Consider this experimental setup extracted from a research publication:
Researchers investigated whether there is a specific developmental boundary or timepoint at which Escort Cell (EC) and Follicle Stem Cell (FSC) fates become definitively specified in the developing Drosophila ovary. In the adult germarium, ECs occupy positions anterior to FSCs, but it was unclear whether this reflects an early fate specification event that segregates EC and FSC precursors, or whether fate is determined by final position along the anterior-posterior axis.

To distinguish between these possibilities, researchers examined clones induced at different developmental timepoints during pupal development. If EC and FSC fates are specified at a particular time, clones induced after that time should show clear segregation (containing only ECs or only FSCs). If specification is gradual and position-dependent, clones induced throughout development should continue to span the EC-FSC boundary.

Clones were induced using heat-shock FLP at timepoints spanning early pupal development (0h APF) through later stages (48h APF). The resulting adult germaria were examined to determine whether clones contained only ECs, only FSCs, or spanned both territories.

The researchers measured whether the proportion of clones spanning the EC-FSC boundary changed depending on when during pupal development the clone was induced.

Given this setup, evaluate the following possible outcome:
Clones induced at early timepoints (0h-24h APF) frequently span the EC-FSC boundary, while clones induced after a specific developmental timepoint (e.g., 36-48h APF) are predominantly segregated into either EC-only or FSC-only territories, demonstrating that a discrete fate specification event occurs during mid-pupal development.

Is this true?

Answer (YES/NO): NO